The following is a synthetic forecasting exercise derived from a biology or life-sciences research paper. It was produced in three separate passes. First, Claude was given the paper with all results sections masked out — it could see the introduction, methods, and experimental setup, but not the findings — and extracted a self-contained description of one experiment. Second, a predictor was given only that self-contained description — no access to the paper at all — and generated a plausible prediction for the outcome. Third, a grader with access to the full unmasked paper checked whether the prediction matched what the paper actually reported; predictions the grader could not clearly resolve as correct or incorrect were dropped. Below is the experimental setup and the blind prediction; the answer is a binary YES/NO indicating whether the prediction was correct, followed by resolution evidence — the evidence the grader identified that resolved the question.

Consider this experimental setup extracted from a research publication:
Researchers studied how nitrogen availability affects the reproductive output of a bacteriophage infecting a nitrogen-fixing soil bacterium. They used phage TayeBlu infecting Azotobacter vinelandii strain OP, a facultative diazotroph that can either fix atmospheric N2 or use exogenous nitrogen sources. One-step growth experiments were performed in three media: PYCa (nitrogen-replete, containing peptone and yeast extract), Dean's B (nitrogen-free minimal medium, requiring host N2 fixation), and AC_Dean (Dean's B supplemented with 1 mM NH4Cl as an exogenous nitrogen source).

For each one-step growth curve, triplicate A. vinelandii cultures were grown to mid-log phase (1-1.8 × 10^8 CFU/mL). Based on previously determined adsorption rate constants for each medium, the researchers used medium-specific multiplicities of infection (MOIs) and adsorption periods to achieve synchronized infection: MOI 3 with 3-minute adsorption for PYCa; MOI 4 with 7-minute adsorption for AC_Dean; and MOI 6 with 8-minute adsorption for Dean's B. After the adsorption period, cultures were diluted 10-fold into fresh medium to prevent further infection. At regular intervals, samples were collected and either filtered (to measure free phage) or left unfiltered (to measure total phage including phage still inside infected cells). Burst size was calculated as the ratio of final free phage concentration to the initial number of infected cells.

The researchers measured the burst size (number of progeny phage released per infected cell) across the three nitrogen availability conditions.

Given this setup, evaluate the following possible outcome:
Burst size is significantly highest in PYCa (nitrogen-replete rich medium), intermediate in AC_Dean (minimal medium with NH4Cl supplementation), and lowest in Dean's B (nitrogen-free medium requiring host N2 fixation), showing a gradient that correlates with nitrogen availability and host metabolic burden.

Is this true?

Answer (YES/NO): YES